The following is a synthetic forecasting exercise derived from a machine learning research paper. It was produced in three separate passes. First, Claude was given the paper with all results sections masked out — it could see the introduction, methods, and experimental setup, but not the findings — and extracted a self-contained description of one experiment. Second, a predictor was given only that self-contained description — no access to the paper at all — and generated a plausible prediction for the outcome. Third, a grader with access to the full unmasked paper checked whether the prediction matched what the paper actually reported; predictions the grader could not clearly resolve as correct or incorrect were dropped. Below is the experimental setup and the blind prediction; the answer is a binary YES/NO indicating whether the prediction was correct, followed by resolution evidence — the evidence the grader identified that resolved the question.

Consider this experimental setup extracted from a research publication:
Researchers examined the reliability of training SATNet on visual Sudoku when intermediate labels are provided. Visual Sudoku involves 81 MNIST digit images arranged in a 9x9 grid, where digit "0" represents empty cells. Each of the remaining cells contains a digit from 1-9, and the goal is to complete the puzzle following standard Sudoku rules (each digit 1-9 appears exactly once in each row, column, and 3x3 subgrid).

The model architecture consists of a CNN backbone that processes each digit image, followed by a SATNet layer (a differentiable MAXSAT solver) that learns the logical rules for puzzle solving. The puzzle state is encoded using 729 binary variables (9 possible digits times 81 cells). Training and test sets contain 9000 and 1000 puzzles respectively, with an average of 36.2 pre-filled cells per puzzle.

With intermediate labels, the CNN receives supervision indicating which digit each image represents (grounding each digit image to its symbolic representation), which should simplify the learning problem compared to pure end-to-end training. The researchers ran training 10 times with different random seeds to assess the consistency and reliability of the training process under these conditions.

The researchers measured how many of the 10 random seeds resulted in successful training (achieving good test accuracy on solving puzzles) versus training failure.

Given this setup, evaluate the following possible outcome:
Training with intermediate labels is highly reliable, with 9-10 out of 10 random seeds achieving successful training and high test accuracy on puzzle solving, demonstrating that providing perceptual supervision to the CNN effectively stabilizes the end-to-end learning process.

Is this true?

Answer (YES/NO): NO